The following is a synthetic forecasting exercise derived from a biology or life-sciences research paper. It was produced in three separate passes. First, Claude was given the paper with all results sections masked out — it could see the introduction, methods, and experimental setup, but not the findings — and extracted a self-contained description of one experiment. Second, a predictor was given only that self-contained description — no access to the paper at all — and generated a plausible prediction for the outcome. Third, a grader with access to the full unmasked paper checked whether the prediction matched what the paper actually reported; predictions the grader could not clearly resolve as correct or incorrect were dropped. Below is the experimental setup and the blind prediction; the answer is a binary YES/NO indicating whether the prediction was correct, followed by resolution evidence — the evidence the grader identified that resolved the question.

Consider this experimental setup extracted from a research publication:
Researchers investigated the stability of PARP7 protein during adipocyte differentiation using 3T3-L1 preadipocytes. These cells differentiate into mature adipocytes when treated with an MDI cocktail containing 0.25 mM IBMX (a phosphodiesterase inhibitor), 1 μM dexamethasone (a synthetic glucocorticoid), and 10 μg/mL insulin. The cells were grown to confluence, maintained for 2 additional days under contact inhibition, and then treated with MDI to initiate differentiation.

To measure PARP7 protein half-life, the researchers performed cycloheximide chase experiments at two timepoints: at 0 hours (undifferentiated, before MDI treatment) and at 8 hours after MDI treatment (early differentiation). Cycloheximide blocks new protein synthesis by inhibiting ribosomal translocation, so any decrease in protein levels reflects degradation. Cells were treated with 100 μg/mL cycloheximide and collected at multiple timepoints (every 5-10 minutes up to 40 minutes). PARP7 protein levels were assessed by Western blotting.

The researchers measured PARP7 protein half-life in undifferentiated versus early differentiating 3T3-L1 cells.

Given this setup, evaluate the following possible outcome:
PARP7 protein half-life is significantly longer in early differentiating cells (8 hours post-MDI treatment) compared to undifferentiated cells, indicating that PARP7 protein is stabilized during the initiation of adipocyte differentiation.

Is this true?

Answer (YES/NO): YES